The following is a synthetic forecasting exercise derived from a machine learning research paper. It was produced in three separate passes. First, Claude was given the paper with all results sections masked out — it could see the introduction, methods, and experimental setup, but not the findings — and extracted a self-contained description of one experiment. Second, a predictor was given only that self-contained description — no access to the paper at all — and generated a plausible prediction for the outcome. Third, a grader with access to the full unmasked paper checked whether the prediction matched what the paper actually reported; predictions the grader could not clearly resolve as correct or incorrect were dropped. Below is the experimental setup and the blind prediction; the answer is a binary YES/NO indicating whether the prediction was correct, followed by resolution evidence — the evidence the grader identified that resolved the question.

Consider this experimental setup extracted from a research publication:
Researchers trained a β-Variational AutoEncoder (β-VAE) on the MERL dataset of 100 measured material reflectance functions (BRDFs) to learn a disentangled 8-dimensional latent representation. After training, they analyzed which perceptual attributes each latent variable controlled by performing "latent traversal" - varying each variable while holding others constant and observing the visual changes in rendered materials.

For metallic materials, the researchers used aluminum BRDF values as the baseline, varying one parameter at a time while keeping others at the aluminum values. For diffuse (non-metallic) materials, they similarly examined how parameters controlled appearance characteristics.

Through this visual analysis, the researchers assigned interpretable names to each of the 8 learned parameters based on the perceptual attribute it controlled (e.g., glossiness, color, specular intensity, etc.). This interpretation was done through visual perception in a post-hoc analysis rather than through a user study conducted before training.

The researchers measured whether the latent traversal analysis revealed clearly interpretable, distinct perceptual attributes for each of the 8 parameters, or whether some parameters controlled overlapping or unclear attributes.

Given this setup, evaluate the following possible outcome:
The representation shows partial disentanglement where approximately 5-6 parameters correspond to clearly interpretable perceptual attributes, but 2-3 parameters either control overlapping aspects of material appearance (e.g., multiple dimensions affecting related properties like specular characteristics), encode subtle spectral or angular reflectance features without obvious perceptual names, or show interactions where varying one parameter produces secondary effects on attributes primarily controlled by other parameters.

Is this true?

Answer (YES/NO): NO